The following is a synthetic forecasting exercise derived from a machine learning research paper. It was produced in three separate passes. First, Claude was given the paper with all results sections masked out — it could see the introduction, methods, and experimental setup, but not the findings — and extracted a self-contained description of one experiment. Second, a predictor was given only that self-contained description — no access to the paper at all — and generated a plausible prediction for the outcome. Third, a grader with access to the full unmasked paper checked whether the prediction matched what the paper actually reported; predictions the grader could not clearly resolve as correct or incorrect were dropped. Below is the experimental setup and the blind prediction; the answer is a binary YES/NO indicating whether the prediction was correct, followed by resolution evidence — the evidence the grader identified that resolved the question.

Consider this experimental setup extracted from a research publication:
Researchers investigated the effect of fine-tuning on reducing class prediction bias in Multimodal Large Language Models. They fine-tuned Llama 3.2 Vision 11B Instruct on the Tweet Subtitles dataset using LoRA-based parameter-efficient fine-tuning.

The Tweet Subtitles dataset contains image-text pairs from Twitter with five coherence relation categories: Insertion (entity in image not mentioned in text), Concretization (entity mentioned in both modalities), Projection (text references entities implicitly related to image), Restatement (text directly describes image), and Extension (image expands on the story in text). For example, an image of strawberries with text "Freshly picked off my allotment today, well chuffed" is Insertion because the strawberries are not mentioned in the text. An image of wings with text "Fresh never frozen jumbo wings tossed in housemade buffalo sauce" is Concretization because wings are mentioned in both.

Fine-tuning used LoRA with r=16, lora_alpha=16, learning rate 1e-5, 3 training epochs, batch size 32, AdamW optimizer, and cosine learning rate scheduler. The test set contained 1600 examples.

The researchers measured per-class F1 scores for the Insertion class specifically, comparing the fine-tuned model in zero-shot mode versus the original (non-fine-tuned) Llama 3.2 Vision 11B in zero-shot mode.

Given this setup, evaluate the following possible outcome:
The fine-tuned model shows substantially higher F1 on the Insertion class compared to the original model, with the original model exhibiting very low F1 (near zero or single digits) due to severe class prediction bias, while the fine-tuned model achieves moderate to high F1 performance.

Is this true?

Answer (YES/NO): YES